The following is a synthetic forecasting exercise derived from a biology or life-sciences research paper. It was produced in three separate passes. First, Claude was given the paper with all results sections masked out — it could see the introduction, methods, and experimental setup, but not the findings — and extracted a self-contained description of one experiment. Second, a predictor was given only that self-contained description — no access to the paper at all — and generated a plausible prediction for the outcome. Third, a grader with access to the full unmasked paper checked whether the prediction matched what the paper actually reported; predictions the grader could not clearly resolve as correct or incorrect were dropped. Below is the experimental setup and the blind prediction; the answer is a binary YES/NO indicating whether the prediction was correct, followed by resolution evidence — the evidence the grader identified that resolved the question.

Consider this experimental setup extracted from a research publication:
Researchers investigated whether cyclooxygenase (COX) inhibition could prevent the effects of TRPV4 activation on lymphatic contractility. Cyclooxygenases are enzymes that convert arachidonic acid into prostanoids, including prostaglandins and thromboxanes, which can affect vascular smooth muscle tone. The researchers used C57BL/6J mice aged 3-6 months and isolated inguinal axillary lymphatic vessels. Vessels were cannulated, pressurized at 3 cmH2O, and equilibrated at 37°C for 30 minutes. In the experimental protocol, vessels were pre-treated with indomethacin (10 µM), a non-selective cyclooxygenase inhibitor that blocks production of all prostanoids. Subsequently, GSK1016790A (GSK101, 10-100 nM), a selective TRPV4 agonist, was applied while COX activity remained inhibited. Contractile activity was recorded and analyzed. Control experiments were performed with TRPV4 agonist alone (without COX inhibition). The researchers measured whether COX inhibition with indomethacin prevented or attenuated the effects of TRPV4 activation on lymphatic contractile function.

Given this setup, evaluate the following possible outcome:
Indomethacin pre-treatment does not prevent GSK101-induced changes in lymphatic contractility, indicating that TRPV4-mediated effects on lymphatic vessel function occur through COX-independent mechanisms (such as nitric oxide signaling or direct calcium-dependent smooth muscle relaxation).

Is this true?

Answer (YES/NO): NO